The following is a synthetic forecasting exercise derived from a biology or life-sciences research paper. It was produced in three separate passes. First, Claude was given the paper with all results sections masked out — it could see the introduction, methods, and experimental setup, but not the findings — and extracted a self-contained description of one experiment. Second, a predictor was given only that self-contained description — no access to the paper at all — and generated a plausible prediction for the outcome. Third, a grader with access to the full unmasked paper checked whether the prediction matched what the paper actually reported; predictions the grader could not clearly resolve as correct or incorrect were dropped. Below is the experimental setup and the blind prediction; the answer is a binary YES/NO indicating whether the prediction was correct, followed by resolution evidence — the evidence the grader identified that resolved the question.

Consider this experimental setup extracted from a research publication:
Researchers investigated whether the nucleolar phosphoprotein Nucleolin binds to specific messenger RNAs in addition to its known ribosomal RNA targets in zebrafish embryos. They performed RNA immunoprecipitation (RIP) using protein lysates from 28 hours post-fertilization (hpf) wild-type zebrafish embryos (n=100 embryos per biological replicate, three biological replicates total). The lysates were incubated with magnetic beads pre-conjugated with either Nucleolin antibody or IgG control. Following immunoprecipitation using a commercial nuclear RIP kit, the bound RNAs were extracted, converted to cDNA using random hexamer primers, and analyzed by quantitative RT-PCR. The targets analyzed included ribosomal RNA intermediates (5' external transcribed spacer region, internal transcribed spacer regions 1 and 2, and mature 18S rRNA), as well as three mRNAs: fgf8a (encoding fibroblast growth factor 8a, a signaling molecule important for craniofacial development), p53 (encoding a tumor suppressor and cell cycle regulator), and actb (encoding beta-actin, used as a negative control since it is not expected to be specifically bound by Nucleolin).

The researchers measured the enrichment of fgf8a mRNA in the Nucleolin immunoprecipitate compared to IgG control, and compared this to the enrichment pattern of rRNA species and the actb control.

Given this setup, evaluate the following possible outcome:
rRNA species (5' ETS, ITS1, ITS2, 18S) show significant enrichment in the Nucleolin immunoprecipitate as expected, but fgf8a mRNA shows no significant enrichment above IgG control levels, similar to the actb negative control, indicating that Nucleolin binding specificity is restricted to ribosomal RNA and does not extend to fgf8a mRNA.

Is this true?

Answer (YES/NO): NO